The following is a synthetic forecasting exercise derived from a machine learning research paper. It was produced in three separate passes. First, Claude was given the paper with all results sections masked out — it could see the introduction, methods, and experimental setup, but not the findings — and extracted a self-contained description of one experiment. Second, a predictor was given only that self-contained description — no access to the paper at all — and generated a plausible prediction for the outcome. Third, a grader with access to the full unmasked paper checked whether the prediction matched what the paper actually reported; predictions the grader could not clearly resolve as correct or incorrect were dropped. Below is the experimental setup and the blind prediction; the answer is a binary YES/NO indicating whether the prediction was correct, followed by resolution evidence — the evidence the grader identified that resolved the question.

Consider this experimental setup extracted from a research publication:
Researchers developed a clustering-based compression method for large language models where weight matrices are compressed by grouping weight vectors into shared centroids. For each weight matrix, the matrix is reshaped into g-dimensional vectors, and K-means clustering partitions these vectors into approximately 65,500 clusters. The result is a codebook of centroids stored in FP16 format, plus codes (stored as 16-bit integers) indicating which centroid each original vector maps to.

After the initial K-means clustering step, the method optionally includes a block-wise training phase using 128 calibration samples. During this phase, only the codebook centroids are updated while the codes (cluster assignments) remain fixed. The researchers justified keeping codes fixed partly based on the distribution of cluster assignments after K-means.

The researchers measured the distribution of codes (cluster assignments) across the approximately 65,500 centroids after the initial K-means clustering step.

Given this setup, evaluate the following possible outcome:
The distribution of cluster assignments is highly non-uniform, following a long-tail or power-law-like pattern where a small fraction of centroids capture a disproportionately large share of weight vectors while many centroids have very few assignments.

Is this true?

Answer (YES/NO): NO